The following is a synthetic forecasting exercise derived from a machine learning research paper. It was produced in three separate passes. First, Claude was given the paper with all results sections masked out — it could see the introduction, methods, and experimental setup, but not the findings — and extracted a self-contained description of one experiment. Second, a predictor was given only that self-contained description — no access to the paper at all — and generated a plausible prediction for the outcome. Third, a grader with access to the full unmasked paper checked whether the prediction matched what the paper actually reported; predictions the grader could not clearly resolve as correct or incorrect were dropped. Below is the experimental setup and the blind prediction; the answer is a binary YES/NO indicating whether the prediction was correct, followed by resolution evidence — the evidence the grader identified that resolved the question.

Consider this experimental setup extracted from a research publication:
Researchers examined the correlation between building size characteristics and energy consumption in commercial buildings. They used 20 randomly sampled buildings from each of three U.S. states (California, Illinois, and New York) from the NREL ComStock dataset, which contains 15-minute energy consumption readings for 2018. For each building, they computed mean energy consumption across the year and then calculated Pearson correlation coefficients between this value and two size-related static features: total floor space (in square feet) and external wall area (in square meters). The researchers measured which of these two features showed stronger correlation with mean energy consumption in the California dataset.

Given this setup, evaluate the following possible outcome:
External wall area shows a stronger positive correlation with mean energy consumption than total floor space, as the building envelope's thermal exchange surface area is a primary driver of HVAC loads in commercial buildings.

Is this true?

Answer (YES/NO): NO